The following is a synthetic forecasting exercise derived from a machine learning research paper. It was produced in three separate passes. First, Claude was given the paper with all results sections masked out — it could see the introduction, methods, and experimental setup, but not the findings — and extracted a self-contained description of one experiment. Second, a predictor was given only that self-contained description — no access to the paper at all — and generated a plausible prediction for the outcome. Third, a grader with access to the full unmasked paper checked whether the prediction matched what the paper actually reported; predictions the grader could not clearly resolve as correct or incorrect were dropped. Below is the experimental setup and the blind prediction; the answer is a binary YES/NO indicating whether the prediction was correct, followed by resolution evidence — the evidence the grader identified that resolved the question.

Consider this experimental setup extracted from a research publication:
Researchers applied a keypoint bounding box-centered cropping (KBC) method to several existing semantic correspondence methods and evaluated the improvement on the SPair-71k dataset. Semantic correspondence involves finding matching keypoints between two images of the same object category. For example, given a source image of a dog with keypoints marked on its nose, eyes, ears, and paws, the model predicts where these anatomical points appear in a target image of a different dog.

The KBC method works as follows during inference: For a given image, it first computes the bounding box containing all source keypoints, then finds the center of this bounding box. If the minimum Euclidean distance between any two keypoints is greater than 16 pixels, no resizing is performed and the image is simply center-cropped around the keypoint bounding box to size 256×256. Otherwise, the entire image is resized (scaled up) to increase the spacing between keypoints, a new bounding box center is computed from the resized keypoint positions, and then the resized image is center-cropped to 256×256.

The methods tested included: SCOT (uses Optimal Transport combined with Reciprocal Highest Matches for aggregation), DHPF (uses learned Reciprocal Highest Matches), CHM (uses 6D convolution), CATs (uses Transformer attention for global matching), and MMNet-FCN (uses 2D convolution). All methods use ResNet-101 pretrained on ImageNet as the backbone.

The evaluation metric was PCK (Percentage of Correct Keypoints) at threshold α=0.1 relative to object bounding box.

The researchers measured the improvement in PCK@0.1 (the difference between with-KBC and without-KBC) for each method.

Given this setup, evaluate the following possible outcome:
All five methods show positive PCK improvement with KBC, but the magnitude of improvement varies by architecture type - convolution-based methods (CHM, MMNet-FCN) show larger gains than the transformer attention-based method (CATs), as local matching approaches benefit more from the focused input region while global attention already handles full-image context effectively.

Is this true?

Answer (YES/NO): NO